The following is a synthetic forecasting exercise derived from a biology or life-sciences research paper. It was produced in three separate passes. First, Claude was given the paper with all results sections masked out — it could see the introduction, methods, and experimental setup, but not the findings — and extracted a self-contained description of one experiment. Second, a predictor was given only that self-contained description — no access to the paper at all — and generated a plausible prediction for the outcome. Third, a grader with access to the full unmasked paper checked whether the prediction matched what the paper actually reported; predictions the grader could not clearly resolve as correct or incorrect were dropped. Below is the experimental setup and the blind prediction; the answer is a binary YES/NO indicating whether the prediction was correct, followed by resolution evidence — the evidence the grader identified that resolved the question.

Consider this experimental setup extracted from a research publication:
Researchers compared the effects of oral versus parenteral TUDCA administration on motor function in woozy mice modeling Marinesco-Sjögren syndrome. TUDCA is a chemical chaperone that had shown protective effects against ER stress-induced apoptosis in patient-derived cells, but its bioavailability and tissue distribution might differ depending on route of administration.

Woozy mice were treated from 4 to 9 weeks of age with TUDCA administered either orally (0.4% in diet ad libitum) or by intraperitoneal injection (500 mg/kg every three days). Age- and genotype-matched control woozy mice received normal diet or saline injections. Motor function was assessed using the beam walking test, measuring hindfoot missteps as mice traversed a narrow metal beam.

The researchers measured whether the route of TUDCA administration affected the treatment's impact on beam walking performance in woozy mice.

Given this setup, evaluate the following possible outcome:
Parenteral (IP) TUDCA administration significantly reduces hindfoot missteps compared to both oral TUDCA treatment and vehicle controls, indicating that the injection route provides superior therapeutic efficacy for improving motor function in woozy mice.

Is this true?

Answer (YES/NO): NO